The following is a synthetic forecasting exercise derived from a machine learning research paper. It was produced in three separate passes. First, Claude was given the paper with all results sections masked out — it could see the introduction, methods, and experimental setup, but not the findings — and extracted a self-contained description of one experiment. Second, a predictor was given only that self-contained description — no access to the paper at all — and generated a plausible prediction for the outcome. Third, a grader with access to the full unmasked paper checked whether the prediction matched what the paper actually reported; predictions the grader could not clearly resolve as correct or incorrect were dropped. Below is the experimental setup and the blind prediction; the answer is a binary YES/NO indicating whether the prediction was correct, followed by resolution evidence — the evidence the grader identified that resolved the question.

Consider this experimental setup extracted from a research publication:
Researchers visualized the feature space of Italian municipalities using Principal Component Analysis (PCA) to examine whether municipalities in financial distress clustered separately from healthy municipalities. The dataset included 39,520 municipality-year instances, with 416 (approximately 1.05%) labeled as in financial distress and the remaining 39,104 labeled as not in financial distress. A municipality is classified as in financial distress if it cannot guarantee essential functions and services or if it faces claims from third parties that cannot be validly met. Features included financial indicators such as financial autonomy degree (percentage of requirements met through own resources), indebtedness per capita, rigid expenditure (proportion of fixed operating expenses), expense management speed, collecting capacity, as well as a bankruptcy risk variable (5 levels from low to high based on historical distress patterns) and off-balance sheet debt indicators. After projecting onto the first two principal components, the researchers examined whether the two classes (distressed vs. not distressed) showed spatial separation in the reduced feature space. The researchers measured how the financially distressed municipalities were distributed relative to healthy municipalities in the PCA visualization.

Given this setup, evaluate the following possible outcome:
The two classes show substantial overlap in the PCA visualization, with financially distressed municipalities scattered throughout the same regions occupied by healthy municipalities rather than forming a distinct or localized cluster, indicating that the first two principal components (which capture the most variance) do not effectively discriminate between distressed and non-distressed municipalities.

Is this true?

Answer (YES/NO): NO